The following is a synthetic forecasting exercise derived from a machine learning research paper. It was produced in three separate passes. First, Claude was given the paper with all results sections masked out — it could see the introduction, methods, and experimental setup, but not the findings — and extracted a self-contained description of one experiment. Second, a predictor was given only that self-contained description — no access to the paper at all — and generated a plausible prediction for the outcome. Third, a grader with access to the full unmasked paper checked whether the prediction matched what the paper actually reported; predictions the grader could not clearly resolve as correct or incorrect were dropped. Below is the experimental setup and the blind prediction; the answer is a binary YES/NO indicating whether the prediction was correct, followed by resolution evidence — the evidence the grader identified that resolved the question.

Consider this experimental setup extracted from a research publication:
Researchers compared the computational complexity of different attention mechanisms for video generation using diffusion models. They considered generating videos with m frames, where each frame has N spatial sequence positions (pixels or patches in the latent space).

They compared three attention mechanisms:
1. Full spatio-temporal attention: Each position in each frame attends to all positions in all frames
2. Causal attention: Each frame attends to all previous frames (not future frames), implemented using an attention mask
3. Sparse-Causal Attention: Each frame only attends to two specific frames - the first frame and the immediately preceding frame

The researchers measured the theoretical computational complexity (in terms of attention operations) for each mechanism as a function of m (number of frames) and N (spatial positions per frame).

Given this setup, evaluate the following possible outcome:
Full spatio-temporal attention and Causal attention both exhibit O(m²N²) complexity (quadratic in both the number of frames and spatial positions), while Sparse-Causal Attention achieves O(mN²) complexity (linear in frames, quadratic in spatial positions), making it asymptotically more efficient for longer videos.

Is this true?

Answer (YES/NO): YES